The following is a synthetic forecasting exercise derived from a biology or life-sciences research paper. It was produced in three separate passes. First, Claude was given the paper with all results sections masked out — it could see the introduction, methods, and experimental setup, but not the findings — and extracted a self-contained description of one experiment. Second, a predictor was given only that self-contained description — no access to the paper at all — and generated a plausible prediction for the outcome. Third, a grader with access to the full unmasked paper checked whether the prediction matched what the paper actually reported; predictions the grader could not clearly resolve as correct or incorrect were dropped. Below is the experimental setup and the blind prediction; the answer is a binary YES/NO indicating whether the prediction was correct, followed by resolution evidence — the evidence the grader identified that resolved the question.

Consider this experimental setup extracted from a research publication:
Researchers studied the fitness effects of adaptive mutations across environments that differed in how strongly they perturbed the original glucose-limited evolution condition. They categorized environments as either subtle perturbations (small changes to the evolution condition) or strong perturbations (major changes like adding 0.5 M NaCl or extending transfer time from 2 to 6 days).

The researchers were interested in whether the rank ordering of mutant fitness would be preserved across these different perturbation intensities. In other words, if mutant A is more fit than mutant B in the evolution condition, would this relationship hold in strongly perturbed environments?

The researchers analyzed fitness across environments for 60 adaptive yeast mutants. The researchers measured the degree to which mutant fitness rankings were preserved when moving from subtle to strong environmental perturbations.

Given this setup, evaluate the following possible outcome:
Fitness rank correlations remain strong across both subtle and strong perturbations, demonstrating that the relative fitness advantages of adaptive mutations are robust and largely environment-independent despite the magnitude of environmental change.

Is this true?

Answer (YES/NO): NO